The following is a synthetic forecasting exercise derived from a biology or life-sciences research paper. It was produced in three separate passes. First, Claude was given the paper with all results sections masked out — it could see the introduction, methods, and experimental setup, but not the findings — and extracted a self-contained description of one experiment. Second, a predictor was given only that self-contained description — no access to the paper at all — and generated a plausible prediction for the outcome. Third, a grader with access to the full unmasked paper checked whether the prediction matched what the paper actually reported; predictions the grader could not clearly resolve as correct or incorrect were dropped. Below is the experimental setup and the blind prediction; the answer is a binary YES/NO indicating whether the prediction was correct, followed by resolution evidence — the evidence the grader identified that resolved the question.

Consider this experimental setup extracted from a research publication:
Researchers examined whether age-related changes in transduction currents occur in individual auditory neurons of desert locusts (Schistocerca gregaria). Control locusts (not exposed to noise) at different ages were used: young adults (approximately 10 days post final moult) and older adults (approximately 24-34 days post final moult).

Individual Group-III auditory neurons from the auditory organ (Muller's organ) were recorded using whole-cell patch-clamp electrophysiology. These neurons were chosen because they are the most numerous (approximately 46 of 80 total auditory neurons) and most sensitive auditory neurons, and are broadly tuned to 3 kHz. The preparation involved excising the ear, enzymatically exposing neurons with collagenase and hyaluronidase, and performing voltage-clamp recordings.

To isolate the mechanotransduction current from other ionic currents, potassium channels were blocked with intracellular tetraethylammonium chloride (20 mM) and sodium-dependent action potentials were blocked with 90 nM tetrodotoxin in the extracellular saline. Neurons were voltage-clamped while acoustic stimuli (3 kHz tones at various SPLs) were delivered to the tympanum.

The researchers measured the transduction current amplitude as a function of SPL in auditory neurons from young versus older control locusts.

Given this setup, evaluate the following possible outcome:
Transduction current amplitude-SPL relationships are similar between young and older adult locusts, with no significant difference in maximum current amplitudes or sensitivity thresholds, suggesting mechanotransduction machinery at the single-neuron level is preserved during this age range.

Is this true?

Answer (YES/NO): YES